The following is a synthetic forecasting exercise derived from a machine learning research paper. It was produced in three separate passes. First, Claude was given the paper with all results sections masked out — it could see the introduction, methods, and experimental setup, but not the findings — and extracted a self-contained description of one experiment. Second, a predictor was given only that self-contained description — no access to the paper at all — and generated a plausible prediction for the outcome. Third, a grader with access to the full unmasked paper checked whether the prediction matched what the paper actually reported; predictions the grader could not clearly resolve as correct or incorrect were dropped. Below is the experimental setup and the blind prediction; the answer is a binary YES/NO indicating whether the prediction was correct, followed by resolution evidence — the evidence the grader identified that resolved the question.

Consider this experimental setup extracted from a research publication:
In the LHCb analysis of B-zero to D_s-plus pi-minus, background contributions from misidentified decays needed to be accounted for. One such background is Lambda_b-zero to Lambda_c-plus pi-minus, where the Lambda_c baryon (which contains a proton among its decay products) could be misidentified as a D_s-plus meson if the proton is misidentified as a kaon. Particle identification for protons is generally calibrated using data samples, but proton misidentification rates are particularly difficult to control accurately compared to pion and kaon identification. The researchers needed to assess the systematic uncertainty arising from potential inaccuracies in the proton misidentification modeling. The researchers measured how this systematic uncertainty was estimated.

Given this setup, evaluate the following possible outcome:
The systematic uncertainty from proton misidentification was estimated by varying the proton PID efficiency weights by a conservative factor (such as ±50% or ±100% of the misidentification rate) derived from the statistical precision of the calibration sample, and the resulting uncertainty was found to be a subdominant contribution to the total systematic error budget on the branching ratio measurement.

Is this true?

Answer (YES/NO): NO